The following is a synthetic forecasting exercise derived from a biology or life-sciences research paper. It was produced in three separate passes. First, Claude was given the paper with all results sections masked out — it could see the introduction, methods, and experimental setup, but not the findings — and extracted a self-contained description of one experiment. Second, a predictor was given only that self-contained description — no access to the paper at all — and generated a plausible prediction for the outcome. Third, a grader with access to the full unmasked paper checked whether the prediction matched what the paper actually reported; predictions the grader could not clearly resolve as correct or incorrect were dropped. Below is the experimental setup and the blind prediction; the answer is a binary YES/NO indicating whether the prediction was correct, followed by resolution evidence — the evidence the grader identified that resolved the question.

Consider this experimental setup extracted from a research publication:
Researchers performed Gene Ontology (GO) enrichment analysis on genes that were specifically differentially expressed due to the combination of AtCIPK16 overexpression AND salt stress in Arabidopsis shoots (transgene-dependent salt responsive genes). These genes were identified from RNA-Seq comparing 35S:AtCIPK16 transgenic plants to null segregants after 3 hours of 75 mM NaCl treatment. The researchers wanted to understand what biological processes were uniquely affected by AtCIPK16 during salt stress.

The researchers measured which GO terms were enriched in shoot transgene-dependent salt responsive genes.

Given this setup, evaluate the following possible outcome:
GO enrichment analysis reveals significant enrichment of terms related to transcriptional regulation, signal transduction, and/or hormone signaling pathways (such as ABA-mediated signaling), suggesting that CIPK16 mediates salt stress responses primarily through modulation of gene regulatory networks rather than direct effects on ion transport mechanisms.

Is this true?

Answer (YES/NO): NO